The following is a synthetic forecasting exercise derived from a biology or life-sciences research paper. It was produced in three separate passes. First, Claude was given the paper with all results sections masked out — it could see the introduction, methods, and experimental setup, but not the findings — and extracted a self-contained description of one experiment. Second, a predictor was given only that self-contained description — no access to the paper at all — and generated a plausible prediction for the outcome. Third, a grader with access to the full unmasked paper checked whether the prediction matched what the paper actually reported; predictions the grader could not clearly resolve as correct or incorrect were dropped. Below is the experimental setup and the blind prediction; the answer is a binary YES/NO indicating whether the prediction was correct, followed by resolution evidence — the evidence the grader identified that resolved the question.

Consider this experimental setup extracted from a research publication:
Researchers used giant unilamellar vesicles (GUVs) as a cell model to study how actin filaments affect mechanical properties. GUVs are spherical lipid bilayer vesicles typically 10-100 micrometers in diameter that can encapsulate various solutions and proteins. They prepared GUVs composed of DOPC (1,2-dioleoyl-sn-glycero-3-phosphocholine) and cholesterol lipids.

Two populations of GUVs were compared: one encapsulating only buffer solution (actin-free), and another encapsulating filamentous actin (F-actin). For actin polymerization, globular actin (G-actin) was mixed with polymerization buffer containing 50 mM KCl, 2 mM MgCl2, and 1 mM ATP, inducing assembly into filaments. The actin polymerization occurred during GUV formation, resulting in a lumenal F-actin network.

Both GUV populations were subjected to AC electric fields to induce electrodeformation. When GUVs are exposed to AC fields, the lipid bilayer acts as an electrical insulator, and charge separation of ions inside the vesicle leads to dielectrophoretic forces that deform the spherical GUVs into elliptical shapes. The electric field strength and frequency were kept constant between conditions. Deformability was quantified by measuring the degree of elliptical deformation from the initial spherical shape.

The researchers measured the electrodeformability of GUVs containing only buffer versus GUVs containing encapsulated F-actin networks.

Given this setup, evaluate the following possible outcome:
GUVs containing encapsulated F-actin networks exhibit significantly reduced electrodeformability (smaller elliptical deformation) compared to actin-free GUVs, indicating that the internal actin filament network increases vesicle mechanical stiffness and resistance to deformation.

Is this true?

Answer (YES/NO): YES